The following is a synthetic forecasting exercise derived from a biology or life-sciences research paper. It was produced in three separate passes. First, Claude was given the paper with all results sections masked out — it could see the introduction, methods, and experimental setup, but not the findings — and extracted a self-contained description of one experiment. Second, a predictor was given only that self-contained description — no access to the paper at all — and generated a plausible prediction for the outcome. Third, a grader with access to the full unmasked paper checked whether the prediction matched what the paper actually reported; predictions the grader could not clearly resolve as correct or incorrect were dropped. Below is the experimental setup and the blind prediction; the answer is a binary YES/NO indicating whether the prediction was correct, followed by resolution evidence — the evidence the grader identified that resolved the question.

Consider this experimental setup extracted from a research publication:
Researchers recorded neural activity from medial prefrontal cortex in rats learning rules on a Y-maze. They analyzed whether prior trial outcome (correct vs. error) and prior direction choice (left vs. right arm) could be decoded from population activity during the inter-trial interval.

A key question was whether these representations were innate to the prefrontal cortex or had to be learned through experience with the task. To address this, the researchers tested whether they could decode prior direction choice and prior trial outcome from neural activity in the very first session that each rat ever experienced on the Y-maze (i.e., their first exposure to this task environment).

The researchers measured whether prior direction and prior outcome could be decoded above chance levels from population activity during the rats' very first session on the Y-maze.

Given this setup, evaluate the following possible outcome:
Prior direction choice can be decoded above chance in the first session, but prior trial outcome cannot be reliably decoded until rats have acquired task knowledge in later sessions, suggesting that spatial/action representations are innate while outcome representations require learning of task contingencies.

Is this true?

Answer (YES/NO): NO